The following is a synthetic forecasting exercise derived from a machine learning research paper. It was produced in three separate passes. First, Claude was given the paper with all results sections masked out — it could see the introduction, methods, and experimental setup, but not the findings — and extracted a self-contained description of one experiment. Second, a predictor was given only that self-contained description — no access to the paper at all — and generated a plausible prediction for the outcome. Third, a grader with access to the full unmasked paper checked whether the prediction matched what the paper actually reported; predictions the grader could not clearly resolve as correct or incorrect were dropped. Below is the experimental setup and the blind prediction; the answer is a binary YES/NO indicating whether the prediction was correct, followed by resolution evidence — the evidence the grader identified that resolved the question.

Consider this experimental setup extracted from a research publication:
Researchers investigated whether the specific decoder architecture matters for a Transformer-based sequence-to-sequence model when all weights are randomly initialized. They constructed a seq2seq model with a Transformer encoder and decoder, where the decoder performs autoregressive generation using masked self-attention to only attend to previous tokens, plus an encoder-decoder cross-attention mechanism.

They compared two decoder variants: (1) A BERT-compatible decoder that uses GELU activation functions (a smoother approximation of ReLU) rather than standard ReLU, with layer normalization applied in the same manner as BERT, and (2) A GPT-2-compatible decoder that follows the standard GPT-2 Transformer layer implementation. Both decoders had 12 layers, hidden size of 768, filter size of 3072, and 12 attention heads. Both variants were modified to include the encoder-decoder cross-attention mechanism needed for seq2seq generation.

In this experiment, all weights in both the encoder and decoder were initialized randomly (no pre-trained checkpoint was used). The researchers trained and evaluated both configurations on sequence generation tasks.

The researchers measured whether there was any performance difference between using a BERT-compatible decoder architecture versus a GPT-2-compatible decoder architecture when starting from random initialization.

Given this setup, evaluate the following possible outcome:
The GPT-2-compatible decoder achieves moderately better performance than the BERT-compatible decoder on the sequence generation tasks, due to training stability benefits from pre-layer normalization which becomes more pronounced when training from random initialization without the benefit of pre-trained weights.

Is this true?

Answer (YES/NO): NO